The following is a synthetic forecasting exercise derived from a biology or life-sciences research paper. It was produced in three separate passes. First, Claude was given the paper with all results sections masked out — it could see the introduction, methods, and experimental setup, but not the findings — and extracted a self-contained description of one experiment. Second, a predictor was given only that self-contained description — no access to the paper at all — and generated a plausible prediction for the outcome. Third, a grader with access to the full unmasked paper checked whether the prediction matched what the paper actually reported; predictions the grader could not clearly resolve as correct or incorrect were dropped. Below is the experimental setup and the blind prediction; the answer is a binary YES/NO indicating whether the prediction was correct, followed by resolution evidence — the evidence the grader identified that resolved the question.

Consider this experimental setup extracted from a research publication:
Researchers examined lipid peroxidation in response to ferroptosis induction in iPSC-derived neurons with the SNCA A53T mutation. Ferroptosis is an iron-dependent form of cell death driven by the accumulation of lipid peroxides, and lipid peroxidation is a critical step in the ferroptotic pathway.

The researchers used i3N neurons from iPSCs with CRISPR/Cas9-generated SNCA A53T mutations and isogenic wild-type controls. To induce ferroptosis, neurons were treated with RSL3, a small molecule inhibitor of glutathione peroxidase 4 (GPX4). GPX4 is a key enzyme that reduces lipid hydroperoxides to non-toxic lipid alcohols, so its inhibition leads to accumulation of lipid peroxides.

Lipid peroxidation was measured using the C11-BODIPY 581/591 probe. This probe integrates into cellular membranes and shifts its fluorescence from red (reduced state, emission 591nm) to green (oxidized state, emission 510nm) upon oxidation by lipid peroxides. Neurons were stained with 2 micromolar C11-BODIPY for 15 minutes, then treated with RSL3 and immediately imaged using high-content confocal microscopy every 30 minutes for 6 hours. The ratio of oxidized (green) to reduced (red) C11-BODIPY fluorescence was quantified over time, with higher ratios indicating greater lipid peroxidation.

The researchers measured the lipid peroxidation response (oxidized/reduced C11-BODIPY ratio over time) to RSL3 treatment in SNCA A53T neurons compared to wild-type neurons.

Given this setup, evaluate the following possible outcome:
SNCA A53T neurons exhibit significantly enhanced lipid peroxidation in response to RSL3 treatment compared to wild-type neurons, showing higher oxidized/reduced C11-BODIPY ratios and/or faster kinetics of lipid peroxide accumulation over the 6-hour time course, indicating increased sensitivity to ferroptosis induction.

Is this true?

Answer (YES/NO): YES